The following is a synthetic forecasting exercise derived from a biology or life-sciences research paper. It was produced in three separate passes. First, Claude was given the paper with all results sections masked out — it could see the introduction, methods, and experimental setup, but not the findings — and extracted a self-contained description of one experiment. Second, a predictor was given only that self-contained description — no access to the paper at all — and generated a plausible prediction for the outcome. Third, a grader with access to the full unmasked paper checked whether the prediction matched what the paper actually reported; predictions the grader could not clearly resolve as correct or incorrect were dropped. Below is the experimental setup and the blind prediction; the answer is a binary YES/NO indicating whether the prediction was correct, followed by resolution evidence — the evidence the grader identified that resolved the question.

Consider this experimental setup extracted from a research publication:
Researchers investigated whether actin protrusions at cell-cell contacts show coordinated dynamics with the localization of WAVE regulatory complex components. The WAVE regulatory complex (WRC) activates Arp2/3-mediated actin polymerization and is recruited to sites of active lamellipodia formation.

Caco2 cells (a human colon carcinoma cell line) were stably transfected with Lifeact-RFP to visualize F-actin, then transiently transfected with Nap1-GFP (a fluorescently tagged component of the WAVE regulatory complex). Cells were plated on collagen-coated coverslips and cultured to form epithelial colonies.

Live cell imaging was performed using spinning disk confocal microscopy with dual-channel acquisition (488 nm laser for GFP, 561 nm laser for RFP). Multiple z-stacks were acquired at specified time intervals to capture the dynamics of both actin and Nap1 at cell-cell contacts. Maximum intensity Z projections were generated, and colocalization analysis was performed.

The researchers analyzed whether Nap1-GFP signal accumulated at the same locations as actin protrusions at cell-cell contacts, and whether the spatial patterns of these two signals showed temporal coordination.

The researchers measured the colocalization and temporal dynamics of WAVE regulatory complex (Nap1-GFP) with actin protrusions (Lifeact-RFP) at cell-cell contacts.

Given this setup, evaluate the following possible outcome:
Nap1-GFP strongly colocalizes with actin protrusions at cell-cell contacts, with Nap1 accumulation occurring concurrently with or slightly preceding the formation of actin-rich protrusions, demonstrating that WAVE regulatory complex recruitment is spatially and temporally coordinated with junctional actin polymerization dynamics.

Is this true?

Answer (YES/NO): YES